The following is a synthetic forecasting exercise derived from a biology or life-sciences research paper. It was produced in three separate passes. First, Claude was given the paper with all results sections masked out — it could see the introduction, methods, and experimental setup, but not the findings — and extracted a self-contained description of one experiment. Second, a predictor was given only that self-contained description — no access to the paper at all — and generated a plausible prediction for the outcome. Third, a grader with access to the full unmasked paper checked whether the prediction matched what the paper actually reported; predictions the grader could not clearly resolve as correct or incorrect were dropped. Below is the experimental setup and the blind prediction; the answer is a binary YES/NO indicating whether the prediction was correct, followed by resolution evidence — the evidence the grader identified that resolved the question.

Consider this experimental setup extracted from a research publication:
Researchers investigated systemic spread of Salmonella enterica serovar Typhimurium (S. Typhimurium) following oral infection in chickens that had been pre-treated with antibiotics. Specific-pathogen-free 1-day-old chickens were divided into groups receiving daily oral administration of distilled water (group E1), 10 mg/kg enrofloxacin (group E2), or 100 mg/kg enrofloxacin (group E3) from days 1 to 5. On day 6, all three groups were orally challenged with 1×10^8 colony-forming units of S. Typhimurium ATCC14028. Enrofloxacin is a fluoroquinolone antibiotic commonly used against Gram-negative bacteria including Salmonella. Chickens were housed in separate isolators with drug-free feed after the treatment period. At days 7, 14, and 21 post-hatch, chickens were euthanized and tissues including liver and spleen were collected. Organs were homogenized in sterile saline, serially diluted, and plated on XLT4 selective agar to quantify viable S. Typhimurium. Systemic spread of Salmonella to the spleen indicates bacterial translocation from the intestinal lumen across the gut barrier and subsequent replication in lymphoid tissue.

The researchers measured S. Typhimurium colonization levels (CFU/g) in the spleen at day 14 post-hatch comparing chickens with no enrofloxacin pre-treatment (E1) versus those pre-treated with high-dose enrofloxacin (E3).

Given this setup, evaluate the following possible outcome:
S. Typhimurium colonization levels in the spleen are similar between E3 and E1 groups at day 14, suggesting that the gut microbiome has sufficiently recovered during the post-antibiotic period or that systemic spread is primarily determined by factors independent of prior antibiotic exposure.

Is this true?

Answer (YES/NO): NO